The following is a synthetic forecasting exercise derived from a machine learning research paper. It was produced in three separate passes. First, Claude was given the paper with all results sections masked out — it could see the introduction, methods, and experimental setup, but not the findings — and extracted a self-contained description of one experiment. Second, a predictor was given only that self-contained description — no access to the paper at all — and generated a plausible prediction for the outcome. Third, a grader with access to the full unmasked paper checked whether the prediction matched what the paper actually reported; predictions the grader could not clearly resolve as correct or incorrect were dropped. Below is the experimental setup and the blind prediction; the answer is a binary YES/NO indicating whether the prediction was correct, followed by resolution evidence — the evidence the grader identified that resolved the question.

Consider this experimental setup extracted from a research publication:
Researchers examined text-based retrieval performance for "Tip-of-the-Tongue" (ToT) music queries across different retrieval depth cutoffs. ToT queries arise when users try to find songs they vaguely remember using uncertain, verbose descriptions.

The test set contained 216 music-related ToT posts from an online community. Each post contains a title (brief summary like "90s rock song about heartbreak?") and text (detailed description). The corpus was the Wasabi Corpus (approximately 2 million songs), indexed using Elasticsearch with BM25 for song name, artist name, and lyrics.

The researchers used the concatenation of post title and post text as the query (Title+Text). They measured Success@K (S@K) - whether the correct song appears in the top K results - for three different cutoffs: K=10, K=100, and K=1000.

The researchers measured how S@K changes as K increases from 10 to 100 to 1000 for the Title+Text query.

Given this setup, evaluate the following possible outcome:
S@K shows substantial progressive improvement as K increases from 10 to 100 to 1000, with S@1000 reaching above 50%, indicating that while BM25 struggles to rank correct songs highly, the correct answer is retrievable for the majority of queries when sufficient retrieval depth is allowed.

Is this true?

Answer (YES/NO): NO